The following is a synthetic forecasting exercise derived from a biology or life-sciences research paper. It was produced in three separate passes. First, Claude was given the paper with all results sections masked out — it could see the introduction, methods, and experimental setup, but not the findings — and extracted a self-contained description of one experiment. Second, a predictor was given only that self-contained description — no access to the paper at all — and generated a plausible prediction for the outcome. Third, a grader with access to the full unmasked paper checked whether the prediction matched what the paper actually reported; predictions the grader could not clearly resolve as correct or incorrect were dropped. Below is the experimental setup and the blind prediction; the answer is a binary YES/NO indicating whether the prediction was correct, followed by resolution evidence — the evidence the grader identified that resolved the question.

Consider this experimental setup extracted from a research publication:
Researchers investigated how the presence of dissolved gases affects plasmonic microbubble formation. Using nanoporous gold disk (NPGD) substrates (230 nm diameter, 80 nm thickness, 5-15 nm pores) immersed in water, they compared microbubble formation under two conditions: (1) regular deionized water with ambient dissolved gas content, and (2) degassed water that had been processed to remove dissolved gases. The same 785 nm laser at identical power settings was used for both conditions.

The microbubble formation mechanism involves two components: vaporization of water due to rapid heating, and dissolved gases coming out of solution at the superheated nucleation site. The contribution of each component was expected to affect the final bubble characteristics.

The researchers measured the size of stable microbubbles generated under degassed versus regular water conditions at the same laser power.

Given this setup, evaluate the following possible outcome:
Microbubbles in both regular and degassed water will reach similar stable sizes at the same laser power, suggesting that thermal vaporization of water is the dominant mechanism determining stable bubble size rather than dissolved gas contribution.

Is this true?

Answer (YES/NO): NO